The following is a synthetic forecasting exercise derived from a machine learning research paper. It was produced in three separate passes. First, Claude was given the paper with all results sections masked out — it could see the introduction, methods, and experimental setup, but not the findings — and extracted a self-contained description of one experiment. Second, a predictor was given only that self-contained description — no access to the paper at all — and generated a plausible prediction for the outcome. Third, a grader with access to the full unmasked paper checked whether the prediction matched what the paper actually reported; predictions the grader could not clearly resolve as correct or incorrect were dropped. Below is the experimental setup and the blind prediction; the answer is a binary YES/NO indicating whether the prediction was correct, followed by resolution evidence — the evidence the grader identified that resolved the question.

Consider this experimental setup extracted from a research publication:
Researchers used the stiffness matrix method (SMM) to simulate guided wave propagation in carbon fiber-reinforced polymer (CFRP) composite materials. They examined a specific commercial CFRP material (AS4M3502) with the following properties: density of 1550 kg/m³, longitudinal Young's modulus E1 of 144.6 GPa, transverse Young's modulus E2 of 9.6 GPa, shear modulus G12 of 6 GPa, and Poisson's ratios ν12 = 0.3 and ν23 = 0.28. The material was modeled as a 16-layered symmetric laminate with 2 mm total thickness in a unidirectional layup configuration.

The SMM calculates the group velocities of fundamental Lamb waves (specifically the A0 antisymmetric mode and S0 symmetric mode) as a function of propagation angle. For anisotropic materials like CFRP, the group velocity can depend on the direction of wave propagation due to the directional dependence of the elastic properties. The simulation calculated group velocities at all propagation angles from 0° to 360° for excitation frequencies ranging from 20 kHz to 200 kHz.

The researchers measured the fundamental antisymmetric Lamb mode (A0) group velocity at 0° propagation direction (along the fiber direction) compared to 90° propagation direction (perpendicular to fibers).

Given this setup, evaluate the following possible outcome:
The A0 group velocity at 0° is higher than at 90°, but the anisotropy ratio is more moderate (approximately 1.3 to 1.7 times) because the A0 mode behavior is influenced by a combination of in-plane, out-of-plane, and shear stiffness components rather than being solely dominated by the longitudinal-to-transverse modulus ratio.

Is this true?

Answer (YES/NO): NO